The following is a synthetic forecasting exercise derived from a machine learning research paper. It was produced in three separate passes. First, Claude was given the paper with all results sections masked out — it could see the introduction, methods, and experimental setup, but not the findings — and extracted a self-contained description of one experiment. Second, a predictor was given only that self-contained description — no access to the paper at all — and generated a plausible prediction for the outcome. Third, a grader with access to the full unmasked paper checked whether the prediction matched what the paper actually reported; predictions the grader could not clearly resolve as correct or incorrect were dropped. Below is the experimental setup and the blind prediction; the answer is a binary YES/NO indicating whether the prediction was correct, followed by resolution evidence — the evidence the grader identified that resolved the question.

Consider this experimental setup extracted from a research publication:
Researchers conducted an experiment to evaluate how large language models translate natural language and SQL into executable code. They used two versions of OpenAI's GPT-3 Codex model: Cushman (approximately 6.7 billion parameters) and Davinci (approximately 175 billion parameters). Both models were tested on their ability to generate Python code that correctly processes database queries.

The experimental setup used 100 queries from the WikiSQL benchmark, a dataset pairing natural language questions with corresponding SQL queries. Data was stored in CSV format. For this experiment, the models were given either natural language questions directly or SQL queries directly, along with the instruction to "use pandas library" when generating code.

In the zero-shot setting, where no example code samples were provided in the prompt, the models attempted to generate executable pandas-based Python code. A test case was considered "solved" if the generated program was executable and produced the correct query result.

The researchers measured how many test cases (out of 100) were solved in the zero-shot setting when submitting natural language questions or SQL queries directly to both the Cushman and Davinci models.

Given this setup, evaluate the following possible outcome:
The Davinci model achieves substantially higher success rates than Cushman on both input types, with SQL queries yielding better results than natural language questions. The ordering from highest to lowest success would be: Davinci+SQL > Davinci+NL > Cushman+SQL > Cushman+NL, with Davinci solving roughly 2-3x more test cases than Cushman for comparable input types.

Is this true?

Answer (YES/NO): NO